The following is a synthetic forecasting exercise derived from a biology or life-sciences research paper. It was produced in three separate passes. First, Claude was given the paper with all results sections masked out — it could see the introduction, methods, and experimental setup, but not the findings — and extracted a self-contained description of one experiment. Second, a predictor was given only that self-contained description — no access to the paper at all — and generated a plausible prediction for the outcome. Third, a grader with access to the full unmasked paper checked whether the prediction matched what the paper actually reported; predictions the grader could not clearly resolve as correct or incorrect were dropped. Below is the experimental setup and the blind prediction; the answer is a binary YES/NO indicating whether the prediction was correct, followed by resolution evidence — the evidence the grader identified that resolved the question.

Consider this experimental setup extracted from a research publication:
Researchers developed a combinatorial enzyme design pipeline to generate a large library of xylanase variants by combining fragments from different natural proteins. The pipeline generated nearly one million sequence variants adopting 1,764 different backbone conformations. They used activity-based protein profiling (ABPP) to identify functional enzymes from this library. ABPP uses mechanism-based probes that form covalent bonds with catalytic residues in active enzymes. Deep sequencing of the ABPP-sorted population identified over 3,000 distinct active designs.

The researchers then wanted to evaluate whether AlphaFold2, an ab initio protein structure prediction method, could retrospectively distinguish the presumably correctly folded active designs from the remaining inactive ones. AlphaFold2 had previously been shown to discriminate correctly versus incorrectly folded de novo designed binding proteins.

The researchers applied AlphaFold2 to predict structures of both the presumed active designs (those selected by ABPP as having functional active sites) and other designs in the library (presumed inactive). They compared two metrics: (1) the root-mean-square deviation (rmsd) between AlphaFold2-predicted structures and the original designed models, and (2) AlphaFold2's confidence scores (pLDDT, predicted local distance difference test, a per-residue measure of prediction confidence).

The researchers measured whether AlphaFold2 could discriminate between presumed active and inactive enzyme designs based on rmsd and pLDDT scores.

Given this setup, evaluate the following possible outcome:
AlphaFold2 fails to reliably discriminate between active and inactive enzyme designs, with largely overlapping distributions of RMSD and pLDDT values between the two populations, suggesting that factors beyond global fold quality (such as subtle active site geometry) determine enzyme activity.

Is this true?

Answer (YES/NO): YES